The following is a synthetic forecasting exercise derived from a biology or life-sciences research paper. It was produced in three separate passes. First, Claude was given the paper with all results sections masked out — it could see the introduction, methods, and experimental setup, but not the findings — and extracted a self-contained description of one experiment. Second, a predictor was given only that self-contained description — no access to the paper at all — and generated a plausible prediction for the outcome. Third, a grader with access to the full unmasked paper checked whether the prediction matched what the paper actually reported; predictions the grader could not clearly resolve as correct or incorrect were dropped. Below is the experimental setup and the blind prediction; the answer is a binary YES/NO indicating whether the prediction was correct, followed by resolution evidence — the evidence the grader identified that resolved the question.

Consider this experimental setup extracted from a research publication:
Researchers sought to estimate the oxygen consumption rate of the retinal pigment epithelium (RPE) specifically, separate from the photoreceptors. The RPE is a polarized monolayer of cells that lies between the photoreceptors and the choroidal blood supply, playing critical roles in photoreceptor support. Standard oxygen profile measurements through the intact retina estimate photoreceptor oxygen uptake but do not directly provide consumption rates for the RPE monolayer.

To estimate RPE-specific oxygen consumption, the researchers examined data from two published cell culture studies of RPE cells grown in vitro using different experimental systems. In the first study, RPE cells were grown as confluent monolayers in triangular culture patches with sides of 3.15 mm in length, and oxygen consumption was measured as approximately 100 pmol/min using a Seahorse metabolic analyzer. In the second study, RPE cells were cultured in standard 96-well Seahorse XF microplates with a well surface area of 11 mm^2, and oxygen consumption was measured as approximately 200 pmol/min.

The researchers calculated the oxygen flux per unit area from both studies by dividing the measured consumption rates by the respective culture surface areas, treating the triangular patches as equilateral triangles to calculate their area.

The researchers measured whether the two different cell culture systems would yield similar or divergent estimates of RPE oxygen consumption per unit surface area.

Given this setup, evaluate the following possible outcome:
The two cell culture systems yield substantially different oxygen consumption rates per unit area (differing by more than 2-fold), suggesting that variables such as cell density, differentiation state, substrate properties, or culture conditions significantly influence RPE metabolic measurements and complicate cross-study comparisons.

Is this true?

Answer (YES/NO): NO